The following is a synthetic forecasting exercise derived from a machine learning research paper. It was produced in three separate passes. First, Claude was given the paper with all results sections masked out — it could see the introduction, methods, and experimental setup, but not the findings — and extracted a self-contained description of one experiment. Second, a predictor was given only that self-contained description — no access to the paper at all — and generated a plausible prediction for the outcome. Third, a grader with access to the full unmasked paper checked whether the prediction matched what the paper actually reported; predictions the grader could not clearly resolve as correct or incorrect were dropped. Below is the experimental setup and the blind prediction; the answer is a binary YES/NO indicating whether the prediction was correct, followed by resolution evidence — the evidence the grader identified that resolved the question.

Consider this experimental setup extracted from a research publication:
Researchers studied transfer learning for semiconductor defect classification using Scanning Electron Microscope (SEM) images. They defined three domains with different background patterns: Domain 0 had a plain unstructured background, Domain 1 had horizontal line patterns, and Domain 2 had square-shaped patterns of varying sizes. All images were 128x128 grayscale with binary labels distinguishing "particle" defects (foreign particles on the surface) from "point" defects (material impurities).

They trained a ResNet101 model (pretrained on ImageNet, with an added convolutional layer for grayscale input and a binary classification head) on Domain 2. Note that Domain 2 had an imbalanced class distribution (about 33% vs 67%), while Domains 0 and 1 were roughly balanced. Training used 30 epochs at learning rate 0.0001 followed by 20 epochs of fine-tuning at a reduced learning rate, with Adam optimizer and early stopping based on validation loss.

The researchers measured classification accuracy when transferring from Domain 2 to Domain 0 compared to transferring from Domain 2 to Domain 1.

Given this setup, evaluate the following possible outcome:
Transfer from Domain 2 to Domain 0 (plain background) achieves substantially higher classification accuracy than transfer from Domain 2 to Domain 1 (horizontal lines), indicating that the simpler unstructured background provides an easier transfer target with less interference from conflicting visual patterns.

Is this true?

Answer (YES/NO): YES